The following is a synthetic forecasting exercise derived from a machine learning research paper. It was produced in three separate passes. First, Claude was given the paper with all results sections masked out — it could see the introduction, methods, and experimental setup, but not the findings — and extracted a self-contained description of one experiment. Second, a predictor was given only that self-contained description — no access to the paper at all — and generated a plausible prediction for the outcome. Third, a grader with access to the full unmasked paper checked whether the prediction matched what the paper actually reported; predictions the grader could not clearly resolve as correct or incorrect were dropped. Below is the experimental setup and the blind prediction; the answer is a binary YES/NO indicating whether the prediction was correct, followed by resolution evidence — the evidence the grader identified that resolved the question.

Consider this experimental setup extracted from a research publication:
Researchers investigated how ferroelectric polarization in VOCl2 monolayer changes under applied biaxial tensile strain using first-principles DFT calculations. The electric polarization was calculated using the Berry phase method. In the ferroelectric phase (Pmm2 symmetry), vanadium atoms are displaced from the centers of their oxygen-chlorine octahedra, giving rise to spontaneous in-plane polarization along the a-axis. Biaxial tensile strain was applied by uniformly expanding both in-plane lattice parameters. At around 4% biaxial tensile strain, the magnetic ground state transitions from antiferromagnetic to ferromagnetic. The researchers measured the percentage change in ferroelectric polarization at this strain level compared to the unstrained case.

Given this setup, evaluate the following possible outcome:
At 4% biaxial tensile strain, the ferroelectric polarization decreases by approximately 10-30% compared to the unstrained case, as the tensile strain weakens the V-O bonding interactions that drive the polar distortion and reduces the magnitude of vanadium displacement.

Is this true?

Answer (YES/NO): NO